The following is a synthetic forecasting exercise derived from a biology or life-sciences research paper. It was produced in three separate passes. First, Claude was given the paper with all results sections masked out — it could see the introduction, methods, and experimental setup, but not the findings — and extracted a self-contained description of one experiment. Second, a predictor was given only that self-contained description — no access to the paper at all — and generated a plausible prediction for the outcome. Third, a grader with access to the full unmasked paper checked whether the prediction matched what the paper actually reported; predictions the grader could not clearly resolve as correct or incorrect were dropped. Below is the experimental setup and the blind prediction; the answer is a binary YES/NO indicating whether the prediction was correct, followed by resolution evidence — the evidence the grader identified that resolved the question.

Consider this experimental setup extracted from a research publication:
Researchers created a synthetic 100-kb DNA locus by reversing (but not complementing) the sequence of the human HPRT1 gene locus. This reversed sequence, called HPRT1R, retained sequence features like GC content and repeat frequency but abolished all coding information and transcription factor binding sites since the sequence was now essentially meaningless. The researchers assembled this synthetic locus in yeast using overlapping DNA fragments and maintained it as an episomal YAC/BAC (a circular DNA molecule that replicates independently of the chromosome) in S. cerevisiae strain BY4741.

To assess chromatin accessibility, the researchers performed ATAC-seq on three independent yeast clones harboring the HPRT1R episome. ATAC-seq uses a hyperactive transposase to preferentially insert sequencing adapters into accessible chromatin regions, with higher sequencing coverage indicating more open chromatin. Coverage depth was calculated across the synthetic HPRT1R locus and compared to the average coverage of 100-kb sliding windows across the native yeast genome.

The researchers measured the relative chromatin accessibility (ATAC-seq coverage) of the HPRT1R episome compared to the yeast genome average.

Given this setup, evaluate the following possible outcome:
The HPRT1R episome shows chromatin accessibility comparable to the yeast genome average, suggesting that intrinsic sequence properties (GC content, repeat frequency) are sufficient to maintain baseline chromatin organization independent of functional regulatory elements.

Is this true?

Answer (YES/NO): NO